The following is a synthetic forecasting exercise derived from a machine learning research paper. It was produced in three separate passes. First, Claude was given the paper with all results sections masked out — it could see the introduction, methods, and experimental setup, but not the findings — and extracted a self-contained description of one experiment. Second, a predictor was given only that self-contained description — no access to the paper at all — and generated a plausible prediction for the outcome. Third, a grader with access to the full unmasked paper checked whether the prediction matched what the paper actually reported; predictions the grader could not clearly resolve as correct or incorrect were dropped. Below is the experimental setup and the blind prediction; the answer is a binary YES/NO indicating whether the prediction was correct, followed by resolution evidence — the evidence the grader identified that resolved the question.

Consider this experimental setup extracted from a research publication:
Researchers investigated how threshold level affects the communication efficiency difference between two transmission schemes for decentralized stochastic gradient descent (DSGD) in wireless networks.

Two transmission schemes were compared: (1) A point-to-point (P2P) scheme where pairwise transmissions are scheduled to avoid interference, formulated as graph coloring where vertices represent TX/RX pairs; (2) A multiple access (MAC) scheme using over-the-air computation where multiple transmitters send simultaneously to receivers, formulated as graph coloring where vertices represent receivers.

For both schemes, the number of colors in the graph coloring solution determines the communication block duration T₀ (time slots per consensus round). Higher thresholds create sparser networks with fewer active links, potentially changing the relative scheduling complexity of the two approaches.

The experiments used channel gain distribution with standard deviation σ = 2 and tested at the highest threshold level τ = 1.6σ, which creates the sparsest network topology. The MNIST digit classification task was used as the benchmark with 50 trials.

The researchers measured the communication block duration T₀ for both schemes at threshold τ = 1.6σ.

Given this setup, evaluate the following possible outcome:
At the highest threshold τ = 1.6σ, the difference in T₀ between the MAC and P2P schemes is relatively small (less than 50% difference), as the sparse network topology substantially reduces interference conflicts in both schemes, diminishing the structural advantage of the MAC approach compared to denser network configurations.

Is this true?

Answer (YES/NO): YES